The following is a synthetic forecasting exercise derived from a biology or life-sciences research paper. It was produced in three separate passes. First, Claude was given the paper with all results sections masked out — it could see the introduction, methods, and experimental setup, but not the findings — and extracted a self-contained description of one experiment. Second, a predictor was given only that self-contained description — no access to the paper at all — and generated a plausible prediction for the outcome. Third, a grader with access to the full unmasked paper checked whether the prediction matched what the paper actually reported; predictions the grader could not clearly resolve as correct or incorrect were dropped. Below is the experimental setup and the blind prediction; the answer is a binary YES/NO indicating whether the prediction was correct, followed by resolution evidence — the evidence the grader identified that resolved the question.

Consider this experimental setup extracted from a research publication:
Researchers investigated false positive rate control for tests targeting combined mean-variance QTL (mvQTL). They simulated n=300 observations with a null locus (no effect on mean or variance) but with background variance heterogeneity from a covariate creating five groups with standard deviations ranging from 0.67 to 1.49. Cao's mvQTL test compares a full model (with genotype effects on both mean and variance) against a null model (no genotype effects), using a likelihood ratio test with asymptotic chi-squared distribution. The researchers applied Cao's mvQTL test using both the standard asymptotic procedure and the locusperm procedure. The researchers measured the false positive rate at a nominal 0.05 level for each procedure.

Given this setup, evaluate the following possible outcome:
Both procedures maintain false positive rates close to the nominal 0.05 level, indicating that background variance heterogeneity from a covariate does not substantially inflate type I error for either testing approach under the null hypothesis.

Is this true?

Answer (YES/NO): NO